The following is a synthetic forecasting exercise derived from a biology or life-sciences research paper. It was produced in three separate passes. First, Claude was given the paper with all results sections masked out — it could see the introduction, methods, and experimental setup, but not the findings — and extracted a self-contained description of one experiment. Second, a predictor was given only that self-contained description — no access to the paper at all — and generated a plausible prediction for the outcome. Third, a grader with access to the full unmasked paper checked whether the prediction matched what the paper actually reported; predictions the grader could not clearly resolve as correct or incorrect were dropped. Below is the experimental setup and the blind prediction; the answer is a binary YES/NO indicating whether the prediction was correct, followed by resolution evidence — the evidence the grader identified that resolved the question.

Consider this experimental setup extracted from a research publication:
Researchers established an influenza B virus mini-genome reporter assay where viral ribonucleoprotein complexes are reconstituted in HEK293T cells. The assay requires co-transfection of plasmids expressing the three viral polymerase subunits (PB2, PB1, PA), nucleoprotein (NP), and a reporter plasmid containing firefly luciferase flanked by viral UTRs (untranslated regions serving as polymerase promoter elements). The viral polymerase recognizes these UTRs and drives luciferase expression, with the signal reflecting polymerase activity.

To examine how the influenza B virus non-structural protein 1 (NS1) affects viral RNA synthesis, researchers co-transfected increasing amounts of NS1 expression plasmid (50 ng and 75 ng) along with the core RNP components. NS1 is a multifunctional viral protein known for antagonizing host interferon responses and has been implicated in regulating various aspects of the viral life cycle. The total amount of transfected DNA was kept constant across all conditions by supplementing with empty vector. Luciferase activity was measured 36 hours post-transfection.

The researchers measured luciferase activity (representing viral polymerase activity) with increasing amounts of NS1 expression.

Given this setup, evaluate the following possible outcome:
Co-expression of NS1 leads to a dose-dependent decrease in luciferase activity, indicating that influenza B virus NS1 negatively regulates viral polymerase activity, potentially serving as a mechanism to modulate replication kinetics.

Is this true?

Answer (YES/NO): NO